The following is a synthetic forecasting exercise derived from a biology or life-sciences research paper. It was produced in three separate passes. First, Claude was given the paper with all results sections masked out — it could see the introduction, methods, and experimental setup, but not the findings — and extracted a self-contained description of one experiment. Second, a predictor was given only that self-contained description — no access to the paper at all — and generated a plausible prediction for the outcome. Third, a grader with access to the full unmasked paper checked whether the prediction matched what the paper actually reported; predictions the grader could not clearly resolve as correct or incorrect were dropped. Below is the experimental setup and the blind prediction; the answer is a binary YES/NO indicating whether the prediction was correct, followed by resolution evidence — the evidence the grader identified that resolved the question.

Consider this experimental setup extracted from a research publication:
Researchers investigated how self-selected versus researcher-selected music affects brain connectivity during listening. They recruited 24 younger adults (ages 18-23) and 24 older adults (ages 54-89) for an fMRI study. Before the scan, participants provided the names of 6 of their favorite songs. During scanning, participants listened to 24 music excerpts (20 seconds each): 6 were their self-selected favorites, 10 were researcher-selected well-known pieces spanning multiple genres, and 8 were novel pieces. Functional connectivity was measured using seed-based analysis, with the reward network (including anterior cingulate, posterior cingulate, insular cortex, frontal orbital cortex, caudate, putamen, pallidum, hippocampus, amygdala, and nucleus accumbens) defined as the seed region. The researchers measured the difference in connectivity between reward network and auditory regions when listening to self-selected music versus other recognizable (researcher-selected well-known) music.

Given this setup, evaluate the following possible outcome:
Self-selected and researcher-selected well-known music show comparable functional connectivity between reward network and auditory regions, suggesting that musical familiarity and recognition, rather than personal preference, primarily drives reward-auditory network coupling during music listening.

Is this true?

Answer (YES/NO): NO